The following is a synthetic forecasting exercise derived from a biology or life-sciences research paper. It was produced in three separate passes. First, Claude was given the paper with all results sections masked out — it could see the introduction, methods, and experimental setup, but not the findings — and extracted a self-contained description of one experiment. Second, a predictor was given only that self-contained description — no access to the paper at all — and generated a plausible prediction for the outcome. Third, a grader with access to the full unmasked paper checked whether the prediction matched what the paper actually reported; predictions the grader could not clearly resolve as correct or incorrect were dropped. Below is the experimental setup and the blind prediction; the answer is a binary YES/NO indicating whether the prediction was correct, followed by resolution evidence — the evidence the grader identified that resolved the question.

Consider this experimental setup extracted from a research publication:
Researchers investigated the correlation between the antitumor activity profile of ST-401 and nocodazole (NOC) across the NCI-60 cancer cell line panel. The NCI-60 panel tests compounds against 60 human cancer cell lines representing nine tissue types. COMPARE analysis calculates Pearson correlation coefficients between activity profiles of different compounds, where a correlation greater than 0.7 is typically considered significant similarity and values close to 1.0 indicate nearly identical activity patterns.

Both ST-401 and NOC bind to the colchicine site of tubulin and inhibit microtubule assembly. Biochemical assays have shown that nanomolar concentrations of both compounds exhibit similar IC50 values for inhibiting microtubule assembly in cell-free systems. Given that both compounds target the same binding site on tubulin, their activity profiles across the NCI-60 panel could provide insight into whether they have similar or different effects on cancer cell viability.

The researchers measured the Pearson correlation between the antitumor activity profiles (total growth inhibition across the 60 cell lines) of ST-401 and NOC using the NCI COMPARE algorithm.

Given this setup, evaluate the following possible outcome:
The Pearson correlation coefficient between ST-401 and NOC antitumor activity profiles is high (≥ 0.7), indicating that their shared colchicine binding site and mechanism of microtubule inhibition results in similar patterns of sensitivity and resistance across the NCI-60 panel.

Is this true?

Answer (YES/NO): NO